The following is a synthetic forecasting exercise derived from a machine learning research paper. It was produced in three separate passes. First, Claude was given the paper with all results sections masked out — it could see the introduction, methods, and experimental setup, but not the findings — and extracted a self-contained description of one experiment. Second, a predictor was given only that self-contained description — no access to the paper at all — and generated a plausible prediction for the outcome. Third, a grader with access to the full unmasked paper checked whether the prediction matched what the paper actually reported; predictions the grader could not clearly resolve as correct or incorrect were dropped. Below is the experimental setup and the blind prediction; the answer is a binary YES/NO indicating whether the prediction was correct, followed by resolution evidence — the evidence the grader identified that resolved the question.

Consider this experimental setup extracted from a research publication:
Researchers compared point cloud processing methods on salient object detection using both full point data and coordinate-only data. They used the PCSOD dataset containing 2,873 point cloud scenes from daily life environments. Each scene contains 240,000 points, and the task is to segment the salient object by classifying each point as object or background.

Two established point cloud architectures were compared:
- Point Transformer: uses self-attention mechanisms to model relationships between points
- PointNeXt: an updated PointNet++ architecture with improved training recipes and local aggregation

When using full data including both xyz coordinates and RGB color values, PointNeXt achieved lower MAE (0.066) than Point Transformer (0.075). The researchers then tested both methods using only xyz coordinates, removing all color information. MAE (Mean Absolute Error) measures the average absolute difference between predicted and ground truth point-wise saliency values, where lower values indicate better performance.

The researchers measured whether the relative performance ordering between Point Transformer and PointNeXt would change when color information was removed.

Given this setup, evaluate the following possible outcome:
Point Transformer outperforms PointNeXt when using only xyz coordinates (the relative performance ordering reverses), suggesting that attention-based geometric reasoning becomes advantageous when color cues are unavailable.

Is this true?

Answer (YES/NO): NO